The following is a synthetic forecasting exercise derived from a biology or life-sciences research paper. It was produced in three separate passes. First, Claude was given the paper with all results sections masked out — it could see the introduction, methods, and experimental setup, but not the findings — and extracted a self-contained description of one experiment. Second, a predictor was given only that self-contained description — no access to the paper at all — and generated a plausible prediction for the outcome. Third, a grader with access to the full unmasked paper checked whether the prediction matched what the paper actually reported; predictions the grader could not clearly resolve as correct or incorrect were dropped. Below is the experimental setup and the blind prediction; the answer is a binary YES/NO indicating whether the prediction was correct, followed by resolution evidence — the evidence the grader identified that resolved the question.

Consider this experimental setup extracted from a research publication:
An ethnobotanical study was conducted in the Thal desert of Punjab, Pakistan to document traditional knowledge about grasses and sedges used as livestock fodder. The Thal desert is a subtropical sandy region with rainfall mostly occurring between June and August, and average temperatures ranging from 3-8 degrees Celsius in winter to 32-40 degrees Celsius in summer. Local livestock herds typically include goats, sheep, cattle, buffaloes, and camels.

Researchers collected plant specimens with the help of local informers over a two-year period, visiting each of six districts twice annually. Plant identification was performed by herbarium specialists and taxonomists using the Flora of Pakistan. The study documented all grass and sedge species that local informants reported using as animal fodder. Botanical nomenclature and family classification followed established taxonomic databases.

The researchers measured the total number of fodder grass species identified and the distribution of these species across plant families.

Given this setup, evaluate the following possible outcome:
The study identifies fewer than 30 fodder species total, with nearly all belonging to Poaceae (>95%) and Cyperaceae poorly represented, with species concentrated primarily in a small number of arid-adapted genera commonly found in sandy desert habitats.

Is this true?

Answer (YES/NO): NO